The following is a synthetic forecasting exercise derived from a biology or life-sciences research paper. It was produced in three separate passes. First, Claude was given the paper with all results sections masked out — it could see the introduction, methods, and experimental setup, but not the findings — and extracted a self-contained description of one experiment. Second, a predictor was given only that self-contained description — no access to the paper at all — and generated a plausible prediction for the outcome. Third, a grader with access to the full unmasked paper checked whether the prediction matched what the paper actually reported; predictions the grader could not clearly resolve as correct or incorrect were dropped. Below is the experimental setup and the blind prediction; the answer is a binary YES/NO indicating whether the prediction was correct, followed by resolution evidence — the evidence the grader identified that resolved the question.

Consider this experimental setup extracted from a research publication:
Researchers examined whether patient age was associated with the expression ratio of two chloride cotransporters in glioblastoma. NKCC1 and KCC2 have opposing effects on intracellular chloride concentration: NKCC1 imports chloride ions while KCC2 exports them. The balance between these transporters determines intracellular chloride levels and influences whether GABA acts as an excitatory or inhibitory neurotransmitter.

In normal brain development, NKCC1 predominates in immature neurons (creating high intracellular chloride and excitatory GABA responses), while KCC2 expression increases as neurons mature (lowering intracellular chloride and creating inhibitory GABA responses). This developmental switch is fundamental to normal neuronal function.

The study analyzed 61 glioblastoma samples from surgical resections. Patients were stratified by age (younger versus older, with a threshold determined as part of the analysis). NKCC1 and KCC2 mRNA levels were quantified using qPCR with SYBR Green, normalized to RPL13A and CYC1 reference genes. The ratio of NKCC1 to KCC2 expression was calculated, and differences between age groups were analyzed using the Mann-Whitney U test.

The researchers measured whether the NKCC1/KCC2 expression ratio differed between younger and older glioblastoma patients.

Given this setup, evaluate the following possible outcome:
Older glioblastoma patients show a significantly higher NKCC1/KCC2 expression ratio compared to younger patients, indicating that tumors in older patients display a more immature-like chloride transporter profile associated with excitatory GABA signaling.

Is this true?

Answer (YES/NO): YES